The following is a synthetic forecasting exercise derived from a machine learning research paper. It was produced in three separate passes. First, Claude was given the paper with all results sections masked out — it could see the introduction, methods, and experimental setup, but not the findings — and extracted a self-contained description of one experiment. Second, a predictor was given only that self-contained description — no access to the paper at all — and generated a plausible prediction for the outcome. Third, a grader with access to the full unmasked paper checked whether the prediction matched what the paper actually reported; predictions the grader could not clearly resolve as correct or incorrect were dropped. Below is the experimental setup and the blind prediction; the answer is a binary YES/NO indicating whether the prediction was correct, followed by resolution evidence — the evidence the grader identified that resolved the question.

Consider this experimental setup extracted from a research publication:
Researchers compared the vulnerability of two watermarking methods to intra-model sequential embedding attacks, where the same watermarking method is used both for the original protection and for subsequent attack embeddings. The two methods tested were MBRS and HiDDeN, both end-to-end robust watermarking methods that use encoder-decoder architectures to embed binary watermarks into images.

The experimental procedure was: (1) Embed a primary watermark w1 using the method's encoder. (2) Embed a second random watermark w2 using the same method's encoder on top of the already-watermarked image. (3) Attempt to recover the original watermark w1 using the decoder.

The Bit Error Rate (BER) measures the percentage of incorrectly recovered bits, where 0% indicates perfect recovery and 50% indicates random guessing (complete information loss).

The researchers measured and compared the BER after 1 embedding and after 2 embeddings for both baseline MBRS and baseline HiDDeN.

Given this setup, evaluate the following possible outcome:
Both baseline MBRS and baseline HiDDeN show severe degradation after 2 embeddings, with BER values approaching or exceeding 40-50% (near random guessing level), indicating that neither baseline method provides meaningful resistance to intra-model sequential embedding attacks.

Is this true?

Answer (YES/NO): YES